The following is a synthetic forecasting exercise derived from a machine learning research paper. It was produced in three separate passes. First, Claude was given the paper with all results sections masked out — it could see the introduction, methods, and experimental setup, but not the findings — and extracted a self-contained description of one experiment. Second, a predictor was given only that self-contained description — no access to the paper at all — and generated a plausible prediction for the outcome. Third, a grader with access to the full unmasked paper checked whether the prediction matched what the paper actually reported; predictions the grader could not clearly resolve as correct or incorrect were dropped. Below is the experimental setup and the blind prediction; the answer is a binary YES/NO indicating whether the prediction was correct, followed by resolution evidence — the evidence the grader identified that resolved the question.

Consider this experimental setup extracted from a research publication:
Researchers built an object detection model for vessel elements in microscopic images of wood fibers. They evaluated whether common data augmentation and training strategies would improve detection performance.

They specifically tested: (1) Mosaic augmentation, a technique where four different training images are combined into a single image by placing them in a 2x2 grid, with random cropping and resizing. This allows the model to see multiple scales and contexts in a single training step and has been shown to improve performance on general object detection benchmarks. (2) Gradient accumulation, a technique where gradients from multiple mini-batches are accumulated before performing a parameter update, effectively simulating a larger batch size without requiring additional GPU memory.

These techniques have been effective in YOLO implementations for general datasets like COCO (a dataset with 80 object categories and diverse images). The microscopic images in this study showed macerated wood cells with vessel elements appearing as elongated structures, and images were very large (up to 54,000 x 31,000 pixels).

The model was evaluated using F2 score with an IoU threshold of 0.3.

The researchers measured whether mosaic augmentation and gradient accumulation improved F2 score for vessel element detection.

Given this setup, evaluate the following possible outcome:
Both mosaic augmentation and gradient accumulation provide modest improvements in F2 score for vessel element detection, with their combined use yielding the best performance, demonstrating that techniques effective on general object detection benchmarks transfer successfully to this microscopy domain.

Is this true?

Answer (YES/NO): NO